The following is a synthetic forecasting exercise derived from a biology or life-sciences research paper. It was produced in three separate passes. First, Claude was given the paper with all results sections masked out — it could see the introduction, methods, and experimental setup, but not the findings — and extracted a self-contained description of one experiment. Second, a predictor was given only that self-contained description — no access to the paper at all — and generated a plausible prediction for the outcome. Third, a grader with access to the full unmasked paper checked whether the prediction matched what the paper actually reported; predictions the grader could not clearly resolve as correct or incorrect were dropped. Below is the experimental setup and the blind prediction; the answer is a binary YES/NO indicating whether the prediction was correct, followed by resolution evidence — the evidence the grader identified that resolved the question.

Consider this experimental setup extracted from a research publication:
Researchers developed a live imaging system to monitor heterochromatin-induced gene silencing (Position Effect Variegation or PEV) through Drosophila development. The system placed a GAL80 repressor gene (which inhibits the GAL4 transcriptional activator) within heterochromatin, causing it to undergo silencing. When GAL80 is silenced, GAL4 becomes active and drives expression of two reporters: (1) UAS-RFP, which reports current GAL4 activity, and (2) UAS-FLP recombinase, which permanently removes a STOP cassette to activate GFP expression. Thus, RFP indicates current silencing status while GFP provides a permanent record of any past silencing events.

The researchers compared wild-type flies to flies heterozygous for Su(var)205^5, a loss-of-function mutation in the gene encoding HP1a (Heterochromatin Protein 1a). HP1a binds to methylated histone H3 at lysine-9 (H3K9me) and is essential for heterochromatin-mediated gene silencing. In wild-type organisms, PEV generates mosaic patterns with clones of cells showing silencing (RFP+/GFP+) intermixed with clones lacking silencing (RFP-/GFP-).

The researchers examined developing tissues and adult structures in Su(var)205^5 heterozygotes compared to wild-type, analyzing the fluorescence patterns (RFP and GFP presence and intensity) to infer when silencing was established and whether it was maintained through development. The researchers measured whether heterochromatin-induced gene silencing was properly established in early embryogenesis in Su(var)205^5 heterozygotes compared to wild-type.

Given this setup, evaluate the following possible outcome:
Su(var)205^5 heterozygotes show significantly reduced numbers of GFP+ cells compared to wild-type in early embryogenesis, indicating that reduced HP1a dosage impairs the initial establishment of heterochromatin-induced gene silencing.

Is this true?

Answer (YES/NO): YES